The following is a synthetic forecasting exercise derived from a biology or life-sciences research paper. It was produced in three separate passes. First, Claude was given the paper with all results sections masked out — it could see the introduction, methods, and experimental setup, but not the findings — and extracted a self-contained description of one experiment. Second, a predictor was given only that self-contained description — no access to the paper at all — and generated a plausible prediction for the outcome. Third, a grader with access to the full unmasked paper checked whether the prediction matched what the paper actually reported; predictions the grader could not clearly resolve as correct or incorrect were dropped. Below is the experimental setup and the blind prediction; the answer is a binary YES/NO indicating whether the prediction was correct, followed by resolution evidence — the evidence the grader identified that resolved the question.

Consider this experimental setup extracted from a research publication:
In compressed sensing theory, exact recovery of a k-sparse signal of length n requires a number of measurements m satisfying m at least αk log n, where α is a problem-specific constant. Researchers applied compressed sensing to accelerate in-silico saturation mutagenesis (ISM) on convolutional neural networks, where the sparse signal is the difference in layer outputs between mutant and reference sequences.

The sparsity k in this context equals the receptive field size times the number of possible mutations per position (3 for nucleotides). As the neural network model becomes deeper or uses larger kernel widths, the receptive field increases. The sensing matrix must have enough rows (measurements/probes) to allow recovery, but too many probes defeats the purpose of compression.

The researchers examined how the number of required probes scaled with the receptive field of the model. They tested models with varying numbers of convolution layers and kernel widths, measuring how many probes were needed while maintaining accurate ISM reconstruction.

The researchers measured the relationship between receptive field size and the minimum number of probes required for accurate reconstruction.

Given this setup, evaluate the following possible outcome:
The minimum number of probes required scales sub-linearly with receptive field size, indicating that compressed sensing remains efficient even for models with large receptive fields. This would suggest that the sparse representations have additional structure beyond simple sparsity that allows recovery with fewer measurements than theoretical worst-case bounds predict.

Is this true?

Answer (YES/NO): NO